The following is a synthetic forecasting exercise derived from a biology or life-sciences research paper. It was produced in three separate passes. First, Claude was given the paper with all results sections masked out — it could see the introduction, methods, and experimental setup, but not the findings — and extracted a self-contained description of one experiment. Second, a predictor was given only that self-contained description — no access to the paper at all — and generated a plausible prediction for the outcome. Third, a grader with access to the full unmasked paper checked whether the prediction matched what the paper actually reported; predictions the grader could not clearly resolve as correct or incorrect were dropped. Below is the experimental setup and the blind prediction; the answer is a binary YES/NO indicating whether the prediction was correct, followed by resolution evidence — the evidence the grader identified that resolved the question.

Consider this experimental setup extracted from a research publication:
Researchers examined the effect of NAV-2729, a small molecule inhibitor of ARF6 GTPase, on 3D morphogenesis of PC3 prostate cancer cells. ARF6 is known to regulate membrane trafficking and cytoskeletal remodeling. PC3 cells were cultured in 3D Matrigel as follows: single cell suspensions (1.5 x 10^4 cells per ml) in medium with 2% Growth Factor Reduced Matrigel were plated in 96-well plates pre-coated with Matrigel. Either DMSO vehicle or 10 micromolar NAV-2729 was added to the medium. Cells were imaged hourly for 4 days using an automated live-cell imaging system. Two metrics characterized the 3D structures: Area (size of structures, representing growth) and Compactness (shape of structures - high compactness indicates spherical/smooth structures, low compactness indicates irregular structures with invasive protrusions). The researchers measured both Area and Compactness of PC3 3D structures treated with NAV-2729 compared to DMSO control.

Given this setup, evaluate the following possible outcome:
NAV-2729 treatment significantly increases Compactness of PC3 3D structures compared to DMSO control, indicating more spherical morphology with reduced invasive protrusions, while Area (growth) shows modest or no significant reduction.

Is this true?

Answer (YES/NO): NO